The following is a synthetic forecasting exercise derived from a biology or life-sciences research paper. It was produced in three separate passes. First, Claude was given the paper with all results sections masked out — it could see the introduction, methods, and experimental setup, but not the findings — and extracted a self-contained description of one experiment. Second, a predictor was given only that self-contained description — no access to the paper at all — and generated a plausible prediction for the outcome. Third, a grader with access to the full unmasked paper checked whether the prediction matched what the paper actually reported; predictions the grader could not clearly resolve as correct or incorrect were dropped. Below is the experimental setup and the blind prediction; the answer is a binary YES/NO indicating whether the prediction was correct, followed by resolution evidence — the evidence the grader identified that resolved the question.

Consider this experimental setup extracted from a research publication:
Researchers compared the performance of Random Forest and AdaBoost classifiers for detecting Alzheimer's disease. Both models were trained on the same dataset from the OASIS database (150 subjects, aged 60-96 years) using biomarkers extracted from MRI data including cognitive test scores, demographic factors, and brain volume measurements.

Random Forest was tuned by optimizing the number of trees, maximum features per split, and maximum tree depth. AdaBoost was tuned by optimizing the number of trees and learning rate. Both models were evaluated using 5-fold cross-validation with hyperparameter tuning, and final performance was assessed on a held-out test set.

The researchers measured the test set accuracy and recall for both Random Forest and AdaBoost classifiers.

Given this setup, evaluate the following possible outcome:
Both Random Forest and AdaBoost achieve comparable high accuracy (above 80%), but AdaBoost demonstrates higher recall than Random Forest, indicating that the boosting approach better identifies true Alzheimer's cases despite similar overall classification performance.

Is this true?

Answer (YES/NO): NO